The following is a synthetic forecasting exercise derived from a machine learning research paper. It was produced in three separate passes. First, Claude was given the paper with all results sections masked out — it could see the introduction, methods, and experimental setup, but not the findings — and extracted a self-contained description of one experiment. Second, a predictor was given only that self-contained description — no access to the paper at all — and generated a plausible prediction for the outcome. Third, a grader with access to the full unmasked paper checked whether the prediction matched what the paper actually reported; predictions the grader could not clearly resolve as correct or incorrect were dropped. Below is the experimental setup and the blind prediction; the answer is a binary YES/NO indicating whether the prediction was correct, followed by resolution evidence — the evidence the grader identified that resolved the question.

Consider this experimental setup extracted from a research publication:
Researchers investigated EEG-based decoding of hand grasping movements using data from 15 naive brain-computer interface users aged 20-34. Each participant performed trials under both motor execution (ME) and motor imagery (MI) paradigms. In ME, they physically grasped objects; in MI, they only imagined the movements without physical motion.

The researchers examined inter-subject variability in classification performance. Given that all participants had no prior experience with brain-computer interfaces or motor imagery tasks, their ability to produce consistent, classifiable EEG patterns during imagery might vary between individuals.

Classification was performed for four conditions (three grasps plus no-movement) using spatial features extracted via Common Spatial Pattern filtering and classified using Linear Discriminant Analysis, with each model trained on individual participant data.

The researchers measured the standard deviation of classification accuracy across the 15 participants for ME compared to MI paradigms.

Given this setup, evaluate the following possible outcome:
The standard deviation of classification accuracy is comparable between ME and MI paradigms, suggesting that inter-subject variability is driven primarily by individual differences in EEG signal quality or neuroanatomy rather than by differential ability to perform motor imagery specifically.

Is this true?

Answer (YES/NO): NO